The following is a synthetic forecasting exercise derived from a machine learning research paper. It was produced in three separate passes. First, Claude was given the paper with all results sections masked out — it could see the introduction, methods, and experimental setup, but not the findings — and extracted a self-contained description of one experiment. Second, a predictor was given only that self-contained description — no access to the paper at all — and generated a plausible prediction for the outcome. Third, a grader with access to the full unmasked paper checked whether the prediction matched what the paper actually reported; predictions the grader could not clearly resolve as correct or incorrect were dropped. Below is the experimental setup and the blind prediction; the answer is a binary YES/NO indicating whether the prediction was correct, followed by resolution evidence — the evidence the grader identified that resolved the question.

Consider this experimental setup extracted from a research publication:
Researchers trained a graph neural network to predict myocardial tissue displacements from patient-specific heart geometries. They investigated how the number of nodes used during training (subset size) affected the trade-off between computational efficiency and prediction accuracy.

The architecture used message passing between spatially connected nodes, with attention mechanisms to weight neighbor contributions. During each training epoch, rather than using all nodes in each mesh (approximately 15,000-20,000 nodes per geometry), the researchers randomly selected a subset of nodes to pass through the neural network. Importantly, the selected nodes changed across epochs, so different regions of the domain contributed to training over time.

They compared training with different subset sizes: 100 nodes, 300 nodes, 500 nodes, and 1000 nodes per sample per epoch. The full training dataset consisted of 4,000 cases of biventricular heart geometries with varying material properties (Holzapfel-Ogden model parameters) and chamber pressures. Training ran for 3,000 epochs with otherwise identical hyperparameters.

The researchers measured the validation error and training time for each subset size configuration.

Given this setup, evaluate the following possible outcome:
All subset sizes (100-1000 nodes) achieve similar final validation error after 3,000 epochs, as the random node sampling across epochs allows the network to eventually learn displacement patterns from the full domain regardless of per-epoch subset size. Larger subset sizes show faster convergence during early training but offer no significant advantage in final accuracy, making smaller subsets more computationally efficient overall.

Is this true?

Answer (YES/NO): NO